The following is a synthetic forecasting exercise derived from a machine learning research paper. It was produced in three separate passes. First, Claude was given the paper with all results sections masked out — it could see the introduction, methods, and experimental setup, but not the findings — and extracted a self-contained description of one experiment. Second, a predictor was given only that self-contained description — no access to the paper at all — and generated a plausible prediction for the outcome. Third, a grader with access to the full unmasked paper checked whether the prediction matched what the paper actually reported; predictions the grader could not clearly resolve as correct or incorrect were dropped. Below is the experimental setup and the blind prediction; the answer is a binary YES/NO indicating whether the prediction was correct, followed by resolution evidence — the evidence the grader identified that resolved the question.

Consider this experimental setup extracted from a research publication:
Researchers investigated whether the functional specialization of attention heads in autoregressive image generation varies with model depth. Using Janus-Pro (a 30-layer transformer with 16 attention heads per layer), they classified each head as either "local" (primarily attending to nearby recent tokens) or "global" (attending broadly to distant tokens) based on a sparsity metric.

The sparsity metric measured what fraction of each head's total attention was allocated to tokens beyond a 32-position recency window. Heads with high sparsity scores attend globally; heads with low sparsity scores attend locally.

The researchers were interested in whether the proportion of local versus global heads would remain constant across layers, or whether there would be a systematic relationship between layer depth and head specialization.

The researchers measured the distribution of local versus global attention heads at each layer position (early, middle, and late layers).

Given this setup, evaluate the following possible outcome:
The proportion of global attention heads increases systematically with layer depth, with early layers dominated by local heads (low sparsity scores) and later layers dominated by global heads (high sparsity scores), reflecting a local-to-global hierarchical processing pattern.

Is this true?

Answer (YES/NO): NO